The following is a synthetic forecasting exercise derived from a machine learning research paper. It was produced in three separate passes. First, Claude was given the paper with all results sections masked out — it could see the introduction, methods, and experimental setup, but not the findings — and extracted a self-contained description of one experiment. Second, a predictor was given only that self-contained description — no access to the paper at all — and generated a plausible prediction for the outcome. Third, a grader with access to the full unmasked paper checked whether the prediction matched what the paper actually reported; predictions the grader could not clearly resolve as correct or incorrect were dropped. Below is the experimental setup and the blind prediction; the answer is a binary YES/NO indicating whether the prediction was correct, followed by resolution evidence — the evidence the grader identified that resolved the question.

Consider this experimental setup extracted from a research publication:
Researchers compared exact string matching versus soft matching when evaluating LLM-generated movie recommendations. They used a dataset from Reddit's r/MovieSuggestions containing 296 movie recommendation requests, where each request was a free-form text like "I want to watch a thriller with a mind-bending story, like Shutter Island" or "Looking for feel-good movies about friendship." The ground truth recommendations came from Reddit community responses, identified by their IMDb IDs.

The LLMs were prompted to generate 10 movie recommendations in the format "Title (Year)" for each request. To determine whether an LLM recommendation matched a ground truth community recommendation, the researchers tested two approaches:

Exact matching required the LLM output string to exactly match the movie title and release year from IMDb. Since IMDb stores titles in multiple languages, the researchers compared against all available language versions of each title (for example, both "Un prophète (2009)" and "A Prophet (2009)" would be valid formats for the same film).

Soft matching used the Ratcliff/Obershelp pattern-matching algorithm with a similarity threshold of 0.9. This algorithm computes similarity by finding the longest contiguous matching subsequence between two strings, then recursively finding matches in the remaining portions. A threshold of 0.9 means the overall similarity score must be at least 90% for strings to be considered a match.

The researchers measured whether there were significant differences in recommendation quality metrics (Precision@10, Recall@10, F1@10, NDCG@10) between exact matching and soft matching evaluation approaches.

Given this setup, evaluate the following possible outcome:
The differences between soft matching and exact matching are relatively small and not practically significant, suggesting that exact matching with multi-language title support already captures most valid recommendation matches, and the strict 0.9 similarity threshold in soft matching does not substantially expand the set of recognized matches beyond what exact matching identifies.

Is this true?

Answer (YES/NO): YES